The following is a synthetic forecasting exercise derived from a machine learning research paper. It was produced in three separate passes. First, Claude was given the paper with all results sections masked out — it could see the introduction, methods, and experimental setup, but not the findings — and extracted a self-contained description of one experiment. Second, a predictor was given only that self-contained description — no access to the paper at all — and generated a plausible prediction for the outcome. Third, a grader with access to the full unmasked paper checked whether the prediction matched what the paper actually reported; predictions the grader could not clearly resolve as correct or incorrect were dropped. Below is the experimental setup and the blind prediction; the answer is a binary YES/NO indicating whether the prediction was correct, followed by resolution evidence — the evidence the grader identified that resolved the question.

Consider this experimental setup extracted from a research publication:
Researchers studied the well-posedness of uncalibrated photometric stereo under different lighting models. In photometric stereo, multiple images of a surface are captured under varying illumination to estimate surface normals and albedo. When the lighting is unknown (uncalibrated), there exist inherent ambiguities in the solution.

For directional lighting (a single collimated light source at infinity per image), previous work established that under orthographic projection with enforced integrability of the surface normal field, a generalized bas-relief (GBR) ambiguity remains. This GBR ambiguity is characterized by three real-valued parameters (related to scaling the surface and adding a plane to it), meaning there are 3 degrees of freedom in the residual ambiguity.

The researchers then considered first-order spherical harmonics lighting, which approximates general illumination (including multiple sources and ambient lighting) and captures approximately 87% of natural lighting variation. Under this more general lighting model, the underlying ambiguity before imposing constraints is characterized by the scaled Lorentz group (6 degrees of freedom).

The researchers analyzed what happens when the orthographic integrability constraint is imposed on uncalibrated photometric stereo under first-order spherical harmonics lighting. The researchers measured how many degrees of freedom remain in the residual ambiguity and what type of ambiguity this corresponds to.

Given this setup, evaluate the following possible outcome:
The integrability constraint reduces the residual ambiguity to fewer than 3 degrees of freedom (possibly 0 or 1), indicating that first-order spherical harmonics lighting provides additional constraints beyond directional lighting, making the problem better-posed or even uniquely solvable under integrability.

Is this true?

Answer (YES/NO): YES